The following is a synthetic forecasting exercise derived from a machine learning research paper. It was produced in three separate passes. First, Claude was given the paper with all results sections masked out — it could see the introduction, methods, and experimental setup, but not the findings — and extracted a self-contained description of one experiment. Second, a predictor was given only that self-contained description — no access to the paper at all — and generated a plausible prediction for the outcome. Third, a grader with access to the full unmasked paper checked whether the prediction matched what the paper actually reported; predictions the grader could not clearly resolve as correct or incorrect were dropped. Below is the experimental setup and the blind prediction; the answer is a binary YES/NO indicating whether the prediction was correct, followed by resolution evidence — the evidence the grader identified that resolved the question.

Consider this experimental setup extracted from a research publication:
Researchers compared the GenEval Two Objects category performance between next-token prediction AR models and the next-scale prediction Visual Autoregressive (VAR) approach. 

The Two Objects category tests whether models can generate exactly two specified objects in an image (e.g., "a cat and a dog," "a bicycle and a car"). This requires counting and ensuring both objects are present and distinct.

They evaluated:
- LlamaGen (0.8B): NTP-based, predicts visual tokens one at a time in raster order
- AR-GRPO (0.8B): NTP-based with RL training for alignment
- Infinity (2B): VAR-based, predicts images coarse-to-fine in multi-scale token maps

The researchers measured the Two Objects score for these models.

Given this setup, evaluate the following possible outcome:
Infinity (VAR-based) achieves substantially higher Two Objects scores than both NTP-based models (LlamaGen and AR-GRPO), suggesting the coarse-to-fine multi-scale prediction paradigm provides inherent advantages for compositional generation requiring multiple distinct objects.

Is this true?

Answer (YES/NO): YES